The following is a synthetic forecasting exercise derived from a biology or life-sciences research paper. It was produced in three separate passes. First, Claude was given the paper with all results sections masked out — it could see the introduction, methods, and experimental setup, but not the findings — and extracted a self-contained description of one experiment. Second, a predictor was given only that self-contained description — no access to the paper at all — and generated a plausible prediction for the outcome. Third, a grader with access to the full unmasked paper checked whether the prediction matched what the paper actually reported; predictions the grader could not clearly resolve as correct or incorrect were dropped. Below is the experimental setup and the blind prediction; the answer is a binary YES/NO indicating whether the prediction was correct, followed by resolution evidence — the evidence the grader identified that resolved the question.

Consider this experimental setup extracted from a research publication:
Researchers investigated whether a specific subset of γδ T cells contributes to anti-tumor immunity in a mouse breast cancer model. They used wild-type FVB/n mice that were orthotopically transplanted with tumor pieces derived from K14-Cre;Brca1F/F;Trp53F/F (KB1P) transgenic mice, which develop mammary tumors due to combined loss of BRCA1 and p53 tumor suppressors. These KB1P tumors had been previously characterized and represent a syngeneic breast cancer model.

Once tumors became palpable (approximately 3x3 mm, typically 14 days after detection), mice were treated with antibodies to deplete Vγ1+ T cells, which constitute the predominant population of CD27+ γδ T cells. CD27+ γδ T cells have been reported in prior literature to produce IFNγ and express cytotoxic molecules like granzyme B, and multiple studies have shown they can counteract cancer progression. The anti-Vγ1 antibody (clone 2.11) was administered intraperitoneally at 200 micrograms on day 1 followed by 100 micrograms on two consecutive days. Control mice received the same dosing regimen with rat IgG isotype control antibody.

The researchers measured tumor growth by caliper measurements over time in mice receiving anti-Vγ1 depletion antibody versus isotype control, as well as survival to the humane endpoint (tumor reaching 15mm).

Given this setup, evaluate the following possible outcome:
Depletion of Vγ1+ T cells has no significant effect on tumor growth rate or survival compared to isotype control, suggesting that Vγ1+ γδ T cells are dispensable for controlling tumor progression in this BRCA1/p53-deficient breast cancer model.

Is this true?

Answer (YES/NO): YES